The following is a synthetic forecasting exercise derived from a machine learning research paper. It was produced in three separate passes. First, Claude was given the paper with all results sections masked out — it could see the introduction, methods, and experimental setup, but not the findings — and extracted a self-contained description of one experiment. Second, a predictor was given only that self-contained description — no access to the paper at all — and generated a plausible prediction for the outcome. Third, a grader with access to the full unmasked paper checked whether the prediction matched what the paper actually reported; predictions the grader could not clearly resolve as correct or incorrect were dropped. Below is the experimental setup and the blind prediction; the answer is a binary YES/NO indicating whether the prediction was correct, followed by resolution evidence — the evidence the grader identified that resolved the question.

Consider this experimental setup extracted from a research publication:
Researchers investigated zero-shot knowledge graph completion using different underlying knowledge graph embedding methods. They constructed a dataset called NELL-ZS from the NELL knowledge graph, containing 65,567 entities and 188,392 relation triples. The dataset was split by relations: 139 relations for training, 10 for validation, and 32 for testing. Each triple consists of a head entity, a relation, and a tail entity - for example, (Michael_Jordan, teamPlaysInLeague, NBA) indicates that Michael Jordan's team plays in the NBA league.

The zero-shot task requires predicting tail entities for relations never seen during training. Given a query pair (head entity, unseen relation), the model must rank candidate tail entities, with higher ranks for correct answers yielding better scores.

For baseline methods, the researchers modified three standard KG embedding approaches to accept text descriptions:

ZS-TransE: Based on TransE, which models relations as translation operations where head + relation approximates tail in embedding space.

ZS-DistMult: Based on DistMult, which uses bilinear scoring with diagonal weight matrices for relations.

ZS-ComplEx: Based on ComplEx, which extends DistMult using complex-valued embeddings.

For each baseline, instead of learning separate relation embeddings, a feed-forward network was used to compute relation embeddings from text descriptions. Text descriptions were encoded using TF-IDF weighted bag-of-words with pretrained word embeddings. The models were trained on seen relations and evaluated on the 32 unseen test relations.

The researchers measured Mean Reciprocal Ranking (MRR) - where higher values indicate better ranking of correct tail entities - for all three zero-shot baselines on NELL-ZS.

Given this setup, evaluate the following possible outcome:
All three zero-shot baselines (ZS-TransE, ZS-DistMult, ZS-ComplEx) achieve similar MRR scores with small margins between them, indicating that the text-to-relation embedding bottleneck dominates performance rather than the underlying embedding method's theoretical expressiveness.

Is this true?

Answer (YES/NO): NO